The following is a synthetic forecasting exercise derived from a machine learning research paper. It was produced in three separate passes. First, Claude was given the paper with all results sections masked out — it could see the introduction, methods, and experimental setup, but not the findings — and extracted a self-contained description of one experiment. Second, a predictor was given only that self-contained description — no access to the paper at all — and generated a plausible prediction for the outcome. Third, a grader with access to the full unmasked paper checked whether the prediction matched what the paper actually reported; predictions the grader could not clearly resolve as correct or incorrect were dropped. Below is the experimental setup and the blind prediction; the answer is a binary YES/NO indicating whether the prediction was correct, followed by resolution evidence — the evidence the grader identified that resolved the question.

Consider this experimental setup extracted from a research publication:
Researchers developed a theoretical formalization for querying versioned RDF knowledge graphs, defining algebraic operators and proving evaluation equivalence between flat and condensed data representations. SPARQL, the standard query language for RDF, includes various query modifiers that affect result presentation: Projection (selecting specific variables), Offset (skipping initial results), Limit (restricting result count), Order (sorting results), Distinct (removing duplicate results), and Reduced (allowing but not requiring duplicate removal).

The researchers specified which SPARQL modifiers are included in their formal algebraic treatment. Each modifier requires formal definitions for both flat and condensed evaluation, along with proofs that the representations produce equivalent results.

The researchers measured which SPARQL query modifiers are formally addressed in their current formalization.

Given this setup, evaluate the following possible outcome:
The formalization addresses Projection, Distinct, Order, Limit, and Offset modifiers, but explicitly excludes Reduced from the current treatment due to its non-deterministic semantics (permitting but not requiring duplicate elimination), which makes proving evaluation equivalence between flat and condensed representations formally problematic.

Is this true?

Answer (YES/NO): NO